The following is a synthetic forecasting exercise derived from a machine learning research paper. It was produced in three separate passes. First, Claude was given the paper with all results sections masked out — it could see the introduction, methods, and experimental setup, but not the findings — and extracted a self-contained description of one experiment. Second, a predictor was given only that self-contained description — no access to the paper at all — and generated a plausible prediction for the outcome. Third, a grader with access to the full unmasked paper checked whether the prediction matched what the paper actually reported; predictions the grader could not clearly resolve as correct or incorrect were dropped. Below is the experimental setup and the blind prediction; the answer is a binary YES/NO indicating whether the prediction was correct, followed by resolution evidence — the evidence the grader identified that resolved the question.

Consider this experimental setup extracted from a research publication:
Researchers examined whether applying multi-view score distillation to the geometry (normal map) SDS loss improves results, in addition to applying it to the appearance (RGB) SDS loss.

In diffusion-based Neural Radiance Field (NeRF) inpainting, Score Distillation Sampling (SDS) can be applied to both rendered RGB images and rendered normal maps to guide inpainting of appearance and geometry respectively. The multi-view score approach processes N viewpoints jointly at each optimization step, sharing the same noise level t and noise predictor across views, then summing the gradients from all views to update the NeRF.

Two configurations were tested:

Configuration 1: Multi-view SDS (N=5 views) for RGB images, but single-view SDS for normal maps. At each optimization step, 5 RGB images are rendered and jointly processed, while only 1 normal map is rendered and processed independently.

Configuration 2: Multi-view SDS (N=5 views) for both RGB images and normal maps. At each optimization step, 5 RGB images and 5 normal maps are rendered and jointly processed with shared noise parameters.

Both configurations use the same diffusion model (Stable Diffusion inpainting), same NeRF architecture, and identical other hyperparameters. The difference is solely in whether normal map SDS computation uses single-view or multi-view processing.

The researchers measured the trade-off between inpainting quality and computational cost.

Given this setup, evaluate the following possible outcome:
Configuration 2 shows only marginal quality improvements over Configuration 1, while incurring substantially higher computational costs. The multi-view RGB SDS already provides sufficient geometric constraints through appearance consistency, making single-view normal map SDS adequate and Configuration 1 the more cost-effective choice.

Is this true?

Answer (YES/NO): YES